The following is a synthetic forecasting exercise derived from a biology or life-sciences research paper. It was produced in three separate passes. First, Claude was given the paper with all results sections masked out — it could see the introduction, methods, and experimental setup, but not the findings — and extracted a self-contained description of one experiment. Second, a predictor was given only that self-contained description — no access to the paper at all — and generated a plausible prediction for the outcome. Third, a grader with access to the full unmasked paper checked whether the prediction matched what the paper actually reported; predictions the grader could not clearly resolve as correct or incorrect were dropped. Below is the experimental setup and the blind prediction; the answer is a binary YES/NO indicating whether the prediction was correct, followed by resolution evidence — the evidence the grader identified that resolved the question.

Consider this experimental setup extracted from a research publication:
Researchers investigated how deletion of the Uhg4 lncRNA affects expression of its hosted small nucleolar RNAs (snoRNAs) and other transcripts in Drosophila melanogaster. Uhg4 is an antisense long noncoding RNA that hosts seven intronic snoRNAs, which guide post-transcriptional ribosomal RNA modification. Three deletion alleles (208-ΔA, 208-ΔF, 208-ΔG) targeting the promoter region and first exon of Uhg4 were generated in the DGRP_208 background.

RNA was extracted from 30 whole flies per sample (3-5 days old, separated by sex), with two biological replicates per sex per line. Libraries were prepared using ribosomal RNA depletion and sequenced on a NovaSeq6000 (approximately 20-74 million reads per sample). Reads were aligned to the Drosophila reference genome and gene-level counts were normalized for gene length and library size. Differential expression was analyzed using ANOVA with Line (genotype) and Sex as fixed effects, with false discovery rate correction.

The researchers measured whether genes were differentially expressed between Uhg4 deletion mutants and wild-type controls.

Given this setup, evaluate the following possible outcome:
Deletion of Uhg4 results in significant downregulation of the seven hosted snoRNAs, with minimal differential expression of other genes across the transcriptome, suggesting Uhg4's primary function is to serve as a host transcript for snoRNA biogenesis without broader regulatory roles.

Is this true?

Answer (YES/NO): NO